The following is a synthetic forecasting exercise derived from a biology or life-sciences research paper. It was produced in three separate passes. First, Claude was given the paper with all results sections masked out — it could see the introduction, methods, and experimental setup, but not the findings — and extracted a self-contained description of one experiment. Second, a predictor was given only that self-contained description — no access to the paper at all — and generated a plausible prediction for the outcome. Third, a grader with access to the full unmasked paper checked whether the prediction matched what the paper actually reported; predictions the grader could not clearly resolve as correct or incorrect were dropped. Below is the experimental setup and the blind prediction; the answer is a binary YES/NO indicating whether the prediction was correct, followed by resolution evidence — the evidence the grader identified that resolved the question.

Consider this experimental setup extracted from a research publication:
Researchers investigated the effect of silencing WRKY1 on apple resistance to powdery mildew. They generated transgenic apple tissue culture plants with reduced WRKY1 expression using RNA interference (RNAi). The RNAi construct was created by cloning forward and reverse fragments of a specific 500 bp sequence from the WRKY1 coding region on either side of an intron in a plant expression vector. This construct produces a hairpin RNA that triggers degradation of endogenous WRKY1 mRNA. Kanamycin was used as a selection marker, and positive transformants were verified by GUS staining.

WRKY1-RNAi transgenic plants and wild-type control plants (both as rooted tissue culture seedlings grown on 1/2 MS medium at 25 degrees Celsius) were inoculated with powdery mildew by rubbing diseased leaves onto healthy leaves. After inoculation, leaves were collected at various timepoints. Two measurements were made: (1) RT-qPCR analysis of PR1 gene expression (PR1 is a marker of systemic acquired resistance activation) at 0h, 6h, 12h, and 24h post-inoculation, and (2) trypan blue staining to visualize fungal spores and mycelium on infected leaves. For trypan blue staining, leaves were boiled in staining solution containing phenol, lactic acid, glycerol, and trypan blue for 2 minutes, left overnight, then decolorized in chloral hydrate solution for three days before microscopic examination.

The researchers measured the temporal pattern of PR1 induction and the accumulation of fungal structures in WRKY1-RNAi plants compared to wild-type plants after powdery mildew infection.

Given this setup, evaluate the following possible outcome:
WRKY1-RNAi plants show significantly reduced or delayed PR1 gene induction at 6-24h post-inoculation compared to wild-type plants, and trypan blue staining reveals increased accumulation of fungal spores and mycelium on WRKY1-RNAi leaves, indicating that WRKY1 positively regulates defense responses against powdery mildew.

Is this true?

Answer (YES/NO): YES